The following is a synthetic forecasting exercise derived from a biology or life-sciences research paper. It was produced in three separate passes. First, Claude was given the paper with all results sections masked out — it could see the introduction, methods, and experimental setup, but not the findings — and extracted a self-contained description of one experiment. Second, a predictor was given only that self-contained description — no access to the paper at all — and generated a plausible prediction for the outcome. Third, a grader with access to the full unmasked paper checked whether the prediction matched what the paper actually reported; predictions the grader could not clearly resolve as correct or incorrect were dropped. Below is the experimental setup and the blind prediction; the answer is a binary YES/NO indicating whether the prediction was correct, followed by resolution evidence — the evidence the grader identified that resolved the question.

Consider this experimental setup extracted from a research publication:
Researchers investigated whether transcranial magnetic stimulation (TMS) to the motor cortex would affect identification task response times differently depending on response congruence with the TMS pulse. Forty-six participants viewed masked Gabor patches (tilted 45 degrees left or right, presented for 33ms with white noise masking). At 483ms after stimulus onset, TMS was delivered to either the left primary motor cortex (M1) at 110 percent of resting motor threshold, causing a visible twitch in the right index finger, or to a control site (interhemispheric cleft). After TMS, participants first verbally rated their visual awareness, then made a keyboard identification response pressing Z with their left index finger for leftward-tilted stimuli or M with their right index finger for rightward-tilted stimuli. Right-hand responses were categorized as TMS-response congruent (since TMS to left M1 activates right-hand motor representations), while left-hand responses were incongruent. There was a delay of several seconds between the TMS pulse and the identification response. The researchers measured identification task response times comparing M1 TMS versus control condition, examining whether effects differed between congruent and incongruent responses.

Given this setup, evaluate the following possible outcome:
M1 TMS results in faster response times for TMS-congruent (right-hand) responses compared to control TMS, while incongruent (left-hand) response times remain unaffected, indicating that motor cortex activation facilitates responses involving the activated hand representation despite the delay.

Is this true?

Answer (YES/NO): NO